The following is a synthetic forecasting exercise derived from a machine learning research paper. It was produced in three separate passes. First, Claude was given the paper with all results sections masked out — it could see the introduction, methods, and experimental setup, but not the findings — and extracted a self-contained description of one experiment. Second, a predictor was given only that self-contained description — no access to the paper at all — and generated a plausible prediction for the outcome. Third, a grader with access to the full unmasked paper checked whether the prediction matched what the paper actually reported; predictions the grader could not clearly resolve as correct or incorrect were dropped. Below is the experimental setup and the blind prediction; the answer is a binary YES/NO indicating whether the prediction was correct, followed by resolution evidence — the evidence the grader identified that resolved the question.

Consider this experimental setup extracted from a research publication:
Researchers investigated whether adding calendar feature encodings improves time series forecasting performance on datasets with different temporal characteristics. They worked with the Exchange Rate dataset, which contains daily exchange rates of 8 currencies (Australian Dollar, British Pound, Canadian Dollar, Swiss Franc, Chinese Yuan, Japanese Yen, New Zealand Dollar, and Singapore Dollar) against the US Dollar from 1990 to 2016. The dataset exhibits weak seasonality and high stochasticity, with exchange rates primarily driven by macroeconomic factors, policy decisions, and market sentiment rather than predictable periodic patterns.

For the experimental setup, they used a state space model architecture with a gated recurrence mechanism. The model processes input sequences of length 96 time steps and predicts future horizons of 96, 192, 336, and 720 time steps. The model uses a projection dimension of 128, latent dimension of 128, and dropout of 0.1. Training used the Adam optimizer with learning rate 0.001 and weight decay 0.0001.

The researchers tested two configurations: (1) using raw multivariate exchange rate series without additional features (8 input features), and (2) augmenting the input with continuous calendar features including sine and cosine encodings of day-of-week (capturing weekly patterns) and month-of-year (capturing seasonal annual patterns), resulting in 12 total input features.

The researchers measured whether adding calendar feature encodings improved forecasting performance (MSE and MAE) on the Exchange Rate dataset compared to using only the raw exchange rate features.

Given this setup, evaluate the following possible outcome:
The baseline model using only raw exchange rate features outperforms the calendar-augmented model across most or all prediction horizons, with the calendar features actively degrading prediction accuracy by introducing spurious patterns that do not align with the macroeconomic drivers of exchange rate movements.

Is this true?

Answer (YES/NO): NO